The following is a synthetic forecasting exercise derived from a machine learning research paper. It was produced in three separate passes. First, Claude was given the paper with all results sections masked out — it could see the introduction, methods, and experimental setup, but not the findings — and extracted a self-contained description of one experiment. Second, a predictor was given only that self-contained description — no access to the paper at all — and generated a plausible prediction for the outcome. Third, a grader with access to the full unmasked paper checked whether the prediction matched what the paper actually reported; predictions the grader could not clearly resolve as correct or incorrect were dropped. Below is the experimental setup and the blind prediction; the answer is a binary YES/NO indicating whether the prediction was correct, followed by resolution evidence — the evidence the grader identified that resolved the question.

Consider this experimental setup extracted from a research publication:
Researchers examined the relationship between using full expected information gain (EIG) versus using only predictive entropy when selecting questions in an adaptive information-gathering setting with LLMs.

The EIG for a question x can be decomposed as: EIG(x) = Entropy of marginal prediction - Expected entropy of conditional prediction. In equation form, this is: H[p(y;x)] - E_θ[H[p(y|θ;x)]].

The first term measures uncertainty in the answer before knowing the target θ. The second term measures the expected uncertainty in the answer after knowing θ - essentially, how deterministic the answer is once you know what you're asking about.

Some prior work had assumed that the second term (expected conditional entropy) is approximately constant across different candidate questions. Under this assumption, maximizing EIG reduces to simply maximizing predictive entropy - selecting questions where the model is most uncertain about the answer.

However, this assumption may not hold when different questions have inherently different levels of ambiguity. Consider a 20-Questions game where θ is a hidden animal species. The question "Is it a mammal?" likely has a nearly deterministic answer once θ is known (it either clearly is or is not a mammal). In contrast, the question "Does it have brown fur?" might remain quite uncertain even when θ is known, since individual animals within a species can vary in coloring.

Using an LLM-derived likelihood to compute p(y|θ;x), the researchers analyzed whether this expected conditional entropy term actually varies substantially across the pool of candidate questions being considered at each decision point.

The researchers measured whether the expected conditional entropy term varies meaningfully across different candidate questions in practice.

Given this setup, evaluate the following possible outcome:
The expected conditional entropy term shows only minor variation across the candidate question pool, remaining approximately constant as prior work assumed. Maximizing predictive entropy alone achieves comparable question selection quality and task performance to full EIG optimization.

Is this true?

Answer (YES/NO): NO